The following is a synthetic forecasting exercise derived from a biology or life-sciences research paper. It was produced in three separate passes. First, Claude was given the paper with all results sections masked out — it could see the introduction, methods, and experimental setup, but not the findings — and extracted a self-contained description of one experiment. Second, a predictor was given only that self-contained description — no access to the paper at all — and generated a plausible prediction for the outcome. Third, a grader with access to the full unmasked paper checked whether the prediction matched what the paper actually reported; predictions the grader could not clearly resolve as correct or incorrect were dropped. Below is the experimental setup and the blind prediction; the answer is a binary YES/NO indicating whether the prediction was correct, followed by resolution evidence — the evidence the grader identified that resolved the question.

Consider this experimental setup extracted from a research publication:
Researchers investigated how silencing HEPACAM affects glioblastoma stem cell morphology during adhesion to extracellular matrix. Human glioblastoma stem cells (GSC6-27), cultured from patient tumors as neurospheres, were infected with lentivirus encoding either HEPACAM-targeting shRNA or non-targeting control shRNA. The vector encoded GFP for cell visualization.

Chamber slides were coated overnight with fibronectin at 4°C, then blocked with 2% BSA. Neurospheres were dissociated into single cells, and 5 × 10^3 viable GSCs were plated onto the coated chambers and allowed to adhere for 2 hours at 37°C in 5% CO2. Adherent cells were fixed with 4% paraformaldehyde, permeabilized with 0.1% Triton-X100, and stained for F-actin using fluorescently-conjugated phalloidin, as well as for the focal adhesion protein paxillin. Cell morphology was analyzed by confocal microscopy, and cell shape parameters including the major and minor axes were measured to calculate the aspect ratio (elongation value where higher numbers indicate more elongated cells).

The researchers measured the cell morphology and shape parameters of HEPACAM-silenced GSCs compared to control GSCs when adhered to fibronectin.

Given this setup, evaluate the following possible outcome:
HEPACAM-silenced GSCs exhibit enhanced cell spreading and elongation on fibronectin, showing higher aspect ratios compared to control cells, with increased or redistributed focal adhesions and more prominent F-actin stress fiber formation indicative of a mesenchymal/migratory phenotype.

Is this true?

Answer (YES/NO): NO